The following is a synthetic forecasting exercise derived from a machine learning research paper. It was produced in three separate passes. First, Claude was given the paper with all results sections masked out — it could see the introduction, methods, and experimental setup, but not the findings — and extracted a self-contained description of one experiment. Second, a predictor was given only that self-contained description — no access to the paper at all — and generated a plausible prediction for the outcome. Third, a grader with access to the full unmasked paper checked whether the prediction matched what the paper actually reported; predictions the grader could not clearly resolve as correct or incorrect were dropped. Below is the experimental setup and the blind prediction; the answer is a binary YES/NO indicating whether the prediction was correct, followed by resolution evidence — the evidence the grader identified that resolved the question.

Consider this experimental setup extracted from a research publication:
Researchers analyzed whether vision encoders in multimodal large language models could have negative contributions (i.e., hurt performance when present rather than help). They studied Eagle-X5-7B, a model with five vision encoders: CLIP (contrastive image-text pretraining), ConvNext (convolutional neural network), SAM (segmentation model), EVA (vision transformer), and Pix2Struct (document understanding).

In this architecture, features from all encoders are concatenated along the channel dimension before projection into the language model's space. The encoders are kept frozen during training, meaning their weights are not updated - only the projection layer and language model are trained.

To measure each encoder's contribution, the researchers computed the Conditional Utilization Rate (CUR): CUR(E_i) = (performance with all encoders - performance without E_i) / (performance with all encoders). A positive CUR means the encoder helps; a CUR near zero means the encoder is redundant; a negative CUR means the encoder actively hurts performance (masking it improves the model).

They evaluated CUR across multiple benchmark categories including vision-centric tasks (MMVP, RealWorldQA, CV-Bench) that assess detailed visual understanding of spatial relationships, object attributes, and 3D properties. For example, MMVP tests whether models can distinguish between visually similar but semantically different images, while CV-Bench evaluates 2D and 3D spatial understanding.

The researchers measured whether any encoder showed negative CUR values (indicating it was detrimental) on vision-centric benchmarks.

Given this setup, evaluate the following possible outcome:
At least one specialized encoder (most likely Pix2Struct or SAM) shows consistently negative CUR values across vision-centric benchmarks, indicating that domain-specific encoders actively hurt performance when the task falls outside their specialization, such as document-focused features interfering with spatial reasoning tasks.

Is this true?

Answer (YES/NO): NO